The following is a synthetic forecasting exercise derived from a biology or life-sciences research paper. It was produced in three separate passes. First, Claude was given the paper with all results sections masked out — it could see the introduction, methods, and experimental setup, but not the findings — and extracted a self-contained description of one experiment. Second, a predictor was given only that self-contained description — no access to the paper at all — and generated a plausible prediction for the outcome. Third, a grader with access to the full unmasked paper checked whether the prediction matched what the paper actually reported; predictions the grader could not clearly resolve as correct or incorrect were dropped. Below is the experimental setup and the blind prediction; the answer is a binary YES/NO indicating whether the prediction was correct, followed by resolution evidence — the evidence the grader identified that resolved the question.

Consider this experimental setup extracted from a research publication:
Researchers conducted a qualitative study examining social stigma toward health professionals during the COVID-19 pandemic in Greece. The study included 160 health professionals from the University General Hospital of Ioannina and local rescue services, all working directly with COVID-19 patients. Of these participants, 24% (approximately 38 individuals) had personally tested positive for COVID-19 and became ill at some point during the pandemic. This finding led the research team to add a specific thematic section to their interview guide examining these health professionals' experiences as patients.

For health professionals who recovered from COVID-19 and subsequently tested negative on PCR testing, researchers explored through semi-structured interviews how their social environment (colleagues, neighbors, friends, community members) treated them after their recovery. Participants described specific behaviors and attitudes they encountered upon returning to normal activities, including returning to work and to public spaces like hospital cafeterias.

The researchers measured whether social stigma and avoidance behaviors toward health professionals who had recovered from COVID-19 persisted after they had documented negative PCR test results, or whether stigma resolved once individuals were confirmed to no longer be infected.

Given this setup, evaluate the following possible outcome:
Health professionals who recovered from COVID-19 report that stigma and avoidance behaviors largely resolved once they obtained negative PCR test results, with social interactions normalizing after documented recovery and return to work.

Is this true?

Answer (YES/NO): NO